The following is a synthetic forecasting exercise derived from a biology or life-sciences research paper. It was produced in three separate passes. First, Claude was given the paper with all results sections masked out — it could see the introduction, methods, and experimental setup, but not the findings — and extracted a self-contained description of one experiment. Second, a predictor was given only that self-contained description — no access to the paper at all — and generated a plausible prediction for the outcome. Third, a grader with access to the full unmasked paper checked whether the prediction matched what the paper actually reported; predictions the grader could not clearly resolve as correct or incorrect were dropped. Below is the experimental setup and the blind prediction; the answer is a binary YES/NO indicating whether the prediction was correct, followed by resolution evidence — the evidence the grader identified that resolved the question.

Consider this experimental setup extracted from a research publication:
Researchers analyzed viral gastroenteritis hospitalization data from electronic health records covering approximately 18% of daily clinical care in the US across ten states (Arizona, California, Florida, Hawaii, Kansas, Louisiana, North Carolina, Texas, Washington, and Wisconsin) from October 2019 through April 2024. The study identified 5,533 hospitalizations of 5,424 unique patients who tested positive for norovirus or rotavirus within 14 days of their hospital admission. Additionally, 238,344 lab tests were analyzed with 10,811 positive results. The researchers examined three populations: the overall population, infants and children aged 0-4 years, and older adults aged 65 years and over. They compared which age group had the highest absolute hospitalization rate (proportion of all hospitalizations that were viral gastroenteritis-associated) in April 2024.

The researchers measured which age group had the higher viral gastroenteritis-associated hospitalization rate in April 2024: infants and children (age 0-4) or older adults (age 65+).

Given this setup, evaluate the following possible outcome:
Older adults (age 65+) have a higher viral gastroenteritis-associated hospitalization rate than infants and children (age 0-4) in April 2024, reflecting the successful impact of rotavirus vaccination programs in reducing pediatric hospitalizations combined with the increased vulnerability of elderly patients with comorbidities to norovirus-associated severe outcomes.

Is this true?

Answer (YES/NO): YES